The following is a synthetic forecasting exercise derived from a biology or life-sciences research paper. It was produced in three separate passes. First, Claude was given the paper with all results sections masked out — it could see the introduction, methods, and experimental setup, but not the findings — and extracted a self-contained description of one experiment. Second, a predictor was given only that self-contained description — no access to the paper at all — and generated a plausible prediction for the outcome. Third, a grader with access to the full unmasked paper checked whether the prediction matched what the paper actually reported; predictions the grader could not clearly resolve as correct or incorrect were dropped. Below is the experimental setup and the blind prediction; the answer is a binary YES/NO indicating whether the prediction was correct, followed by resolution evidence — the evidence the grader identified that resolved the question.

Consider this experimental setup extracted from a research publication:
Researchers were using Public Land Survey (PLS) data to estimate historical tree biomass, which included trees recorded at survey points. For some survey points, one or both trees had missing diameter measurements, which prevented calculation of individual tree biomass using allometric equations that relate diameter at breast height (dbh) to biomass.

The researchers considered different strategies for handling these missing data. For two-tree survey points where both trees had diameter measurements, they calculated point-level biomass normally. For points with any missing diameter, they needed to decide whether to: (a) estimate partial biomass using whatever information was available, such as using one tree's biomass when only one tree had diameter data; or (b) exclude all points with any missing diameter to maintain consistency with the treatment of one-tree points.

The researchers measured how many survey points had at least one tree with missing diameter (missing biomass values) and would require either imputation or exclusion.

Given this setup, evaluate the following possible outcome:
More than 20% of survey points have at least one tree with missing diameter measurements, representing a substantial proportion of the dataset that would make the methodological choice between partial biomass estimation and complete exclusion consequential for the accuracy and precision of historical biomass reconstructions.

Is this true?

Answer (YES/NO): NO